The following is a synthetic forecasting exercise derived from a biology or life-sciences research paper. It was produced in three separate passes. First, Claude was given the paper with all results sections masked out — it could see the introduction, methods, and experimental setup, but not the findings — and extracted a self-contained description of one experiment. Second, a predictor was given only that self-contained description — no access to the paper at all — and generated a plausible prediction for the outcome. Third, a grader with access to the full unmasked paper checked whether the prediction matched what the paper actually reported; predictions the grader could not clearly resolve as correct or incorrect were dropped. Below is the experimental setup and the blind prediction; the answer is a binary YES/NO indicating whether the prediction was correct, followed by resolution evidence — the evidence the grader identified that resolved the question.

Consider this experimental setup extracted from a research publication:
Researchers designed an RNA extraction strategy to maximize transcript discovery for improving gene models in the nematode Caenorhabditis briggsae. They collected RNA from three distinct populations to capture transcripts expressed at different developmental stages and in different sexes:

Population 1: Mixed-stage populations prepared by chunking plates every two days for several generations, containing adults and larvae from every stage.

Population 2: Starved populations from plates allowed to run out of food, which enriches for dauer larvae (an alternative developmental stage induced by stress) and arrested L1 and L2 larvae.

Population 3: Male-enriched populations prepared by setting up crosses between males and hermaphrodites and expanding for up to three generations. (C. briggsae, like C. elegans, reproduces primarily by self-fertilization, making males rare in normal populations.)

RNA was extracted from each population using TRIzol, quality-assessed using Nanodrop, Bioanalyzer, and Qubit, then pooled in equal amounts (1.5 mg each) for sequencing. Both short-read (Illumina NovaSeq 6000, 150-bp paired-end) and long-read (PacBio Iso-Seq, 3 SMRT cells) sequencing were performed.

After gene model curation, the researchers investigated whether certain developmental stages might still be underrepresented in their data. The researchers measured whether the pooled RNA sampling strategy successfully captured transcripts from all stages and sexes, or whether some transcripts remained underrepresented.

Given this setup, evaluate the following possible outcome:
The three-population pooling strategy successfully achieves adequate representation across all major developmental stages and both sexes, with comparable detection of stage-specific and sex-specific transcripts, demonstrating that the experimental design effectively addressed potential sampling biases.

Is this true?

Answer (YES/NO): NO